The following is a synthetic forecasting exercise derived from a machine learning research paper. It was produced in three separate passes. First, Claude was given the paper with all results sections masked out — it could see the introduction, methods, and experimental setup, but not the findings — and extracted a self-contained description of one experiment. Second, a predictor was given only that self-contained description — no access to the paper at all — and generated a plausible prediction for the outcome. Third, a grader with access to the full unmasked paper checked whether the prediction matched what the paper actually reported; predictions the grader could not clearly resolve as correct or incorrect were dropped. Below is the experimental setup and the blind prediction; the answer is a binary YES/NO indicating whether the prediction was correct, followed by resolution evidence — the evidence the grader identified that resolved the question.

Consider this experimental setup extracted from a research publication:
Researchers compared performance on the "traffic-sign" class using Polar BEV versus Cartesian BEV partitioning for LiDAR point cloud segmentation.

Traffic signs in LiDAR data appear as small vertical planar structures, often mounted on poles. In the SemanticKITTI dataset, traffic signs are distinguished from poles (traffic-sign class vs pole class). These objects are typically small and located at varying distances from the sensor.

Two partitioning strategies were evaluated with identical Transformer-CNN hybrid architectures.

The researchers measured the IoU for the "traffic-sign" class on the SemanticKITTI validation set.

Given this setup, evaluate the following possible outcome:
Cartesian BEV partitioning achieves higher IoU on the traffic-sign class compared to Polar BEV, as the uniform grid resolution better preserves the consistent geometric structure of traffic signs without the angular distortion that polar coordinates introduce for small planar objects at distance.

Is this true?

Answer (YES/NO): NO